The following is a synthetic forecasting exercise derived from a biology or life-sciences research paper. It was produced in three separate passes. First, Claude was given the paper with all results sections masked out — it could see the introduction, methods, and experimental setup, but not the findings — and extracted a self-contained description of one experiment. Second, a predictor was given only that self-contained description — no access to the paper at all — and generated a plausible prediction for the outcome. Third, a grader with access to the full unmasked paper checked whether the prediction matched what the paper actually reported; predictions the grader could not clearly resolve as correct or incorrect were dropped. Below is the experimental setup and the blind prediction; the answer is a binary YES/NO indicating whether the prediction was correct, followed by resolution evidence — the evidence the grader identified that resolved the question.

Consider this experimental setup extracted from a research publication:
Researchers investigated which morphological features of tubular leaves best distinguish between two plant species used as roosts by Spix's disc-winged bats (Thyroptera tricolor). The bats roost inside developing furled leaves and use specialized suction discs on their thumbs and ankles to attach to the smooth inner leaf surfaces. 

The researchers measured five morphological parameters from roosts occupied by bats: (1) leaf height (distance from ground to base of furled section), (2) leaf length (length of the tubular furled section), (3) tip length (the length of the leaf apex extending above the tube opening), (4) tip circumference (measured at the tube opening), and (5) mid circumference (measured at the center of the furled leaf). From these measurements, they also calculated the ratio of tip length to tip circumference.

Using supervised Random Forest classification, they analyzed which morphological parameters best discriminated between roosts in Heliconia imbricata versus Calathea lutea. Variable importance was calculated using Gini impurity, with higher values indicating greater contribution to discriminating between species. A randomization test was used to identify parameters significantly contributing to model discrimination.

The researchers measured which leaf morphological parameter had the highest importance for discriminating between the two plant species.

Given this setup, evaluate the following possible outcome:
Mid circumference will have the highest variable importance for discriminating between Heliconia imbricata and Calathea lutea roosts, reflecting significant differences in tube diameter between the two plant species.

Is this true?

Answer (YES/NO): NO